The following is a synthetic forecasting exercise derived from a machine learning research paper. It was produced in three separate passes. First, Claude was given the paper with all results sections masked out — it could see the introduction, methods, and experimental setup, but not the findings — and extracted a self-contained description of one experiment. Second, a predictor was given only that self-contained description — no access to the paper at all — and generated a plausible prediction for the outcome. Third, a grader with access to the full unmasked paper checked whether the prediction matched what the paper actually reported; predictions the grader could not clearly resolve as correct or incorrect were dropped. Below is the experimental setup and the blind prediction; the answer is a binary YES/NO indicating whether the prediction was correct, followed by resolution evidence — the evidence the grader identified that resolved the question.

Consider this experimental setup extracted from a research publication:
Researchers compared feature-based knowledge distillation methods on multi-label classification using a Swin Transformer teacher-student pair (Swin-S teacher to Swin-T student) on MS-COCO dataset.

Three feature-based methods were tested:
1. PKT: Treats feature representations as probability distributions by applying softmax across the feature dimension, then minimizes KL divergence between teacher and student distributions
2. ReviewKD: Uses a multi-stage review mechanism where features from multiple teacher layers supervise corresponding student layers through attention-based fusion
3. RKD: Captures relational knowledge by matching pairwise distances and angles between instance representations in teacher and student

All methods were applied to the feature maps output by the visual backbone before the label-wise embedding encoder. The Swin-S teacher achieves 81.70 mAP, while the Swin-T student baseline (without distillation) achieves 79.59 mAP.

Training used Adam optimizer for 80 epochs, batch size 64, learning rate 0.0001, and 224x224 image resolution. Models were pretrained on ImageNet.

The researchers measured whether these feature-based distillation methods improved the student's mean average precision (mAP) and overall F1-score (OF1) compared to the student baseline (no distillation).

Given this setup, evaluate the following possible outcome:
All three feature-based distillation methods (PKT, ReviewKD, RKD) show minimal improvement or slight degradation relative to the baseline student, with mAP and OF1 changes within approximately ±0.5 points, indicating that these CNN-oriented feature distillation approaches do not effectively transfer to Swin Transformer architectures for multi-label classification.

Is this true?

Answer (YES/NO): YES